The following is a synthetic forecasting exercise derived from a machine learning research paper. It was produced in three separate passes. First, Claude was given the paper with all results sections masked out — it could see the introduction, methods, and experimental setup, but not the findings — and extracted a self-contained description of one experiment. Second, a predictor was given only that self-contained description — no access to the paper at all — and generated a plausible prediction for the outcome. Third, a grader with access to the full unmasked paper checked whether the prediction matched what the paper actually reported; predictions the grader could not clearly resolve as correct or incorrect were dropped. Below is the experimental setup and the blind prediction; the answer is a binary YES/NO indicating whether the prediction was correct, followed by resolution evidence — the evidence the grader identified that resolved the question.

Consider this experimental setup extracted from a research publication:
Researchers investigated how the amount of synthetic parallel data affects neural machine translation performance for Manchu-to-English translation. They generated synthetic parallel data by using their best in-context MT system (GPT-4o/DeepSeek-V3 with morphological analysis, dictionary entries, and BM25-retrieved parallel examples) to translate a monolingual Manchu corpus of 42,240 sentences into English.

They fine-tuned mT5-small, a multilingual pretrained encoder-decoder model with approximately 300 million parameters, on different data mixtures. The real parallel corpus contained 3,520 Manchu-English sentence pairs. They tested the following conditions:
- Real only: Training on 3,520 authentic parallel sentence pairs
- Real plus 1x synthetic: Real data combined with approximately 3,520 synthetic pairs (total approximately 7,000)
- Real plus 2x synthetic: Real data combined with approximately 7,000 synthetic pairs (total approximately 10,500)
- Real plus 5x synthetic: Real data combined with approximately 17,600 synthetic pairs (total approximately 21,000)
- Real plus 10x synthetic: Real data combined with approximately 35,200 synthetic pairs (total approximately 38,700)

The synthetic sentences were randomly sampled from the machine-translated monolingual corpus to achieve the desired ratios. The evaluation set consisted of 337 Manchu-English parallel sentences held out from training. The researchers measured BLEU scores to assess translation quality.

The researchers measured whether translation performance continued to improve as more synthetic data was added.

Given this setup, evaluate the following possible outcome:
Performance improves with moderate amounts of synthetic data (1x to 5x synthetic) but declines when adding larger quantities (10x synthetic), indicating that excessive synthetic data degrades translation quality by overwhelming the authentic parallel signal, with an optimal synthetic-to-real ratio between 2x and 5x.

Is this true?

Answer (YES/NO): NO